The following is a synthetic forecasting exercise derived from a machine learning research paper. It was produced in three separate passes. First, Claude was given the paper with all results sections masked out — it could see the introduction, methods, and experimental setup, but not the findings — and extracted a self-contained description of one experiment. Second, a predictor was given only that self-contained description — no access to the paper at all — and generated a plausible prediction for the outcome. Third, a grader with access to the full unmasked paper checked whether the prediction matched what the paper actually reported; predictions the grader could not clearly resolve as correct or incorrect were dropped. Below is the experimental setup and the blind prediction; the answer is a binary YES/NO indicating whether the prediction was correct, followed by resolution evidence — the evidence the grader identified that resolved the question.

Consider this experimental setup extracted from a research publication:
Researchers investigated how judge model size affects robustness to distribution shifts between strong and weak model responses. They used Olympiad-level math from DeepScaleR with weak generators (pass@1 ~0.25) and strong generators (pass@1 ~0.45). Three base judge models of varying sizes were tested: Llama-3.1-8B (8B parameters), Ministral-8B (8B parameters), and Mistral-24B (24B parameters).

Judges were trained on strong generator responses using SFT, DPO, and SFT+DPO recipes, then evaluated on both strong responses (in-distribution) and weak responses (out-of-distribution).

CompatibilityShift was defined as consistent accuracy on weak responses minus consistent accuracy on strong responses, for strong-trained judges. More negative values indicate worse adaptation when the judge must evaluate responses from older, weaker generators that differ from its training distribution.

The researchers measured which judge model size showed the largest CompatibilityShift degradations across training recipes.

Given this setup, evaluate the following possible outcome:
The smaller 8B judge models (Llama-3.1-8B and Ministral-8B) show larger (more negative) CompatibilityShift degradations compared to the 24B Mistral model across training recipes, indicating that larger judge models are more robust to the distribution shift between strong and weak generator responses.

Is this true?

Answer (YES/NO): NO